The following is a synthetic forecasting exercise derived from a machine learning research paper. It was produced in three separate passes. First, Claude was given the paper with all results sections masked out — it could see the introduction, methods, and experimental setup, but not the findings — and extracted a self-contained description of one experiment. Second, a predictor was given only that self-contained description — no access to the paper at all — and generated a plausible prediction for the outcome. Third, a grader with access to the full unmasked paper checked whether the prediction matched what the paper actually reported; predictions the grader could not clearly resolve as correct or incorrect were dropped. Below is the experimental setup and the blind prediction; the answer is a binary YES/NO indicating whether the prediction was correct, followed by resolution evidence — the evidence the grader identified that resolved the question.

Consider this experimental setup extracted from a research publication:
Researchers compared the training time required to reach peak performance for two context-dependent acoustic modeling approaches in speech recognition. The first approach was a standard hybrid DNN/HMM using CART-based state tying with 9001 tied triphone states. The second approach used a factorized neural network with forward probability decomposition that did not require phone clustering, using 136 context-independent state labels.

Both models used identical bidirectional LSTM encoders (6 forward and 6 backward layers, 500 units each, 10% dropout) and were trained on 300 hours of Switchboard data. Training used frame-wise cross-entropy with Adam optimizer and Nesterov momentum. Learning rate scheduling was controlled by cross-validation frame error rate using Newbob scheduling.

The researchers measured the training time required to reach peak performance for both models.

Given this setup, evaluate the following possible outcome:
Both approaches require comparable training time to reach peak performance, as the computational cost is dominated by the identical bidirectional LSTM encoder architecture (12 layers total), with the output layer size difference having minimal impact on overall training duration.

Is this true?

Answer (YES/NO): NO